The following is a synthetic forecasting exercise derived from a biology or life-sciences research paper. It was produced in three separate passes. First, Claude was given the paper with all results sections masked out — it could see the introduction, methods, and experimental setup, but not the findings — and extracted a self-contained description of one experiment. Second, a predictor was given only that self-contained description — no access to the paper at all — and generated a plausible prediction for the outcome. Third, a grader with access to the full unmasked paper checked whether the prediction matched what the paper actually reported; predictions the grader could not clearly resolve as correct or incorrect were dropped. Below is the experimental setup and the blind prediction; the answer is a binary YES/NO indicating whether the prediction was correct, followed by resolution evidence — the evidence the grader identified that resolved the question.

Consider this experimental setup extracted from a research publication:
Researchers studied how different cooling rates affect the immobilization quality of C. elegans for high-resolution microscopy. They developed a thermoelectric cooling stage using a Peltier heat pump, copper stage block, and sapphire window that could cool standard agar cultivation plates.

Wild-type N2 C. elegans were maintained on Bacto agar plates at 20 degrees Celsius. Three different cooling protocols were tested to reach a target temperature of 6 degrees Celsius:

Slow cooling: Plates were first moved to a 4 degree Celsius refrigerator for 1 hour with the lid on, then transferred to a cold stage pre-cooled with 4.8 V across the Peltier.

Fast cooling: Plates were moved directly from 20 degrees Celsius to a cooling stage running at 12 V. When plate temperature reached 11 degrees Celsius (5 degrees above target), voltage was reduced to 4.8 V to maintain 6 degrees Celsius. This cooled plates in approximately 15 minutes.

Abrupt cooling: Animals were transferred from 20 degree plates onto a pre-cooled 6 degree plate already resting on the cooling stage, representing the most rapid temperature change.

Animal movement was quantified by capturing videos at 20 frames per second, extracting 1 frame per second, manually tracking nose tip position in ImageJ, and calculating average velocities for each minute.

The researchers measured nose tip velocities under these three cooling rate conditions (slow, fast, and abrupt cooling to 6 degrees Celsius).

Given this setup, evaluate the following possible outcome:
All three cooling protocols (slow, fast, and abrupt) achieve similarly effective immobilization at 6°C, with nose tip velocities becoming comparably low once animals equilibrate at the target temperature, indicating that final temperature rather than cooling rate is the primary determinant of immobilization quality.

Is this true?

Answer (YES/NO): YES